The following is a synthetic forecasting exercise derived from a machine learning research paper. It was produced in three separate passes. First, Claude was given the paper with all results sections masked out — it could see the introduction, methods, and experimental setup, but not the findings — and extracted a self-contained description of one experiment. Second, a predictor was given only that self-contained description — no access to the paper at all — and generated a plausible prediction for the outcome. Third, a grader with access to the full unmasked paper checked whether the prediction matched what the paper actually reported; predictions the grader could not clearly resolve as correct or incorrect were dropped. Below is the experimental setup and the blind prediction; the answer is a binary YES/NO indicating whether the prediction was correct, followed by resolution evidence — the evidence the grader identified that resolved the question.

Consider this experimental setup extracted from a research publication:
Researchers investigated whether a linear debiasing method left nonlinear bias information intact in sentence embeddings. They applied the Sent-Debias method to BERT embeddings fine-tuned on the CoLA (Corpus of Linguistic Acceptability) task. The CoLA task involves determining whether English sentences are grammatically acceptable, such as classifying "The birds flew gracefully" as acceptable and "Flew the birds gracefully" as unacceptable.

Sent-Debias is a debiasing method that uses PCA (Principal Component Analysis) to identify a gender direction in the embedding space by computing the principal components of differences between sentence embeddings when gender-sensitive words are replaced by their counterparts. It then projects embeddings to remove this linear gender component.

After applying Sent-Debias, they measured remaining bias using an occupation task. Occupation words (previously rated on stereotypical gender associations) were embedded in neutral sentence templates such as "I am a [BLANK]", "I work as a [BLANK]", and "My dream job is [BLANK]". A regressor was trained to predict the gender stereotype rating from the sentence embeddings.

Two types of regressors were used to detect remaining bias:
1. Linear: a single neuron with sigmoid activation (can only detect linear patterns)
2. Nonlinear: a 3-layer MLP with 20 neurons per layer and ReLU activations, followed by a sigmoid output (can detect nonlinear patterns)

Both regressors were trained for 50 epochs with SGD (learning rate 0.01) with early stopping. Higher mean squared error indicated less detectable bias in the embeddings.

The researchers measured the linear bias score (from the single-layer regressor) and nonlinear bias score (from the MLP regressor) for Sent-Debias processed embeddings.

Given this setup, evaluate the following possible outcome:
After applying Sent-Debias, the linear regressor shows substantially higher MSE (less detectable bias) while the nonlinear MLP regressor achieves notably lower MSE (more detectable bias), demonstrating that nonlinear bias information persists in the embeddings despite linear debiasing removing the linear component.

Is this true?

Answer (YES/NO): NO